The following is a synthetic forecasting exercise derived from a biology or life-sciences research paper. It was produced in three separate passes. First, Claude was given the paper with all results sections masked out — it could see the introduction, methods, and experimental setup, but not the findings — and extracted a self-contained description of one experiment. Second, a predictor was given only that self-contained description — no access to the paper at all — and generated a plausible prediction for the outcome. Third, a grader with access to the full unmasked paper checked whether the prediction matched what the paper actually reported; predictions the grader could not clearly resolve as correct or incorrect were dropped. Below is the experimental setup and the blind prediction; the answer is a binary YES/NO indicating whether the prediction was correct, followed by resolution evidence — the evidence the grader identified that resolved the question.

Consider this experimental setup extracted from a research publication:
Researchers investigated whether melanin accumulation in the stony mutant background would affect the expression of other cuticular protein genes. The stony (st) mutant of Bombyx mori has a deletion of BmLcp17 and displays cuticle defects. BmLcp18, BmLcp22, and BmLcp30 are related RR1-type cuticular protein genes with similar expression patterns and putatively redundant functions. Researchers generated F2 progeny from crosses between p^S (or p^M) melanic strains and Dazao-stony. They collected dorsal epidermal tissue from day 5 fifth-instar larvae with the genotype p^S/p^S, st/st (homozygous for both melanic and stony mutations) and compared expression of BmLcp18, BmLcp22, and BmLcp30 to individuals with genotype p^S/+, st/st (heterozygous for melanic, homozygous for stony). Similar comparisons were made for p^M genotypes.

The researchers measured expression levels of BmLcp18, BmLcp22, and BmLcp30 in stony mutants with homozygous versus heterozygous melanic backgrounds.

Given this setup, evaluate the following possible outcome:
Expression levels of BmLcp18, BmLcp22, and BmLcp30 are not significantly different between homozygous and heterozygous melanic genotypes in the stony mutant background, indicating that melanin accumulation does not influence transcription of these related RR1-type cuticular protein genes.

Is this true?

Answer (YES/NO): NO